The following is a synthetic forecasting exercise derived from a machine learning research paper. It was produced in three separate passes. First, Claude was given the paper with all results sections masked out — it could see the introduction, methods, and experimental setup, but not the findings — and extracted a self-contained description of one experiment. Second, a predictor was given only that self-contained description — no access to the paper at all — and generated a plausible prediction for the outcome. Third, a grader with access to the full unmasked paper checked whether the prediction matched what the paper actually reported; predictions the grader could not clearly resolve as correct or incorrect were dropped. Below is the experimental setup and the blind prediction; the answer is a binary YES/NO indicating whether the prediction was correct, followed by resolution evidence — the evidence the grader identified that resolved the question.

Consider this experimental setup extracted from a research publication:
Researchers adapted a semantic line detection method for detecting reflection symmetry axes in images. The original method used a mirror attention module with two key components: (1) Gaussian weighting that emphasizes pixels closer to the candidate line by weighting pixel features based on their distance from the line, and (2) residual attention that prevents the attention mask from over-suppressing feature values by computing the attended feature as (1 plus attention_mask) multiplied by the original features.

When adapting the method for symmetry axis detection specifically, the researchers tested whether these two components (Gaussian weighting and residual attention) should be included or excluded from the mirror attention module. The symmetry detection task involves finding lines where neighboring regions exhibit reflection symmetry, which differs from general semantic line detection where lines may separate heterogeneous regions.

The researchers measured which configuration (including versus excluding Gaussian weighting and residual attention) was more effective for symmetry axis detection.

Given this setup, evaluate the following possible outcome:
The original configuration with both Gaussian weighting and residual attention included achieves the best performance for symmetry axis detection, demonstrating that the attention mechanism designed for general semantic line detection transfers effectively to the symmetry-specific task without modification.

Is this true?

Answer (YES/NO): NO